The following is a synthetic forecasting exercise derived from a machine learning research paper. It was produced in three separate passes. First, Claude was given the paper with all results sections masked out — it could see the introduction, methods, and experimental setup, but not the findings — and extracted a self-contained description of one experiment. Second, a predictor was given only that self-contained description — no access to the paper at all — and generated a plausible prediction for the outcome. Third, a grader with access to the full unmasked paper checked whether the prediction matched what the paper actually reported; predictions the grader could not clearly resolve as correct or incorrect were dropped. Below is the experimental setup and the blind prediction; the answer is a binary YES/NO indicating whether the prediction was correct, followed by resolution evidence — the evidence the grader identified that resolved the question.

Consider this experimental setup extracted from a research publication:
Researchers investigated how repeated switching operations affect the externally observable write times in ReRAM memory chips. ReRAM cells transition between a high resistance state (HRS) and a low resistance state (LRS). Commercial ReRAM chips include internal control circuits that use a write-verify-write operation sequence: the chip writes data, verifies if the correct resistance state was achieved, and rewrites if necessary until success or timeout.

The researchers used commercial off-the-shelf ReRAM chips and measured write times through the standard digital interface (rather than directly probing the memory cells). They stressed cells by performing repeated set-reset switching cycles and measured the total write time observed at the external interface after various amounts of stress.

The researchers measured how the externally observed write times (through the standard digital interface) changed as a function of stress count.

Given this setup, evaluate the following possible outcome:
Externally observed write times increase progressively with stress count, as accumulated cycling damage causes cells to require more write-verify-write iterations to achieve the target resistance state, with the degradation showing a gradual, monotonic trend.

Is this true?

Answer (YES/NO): YES